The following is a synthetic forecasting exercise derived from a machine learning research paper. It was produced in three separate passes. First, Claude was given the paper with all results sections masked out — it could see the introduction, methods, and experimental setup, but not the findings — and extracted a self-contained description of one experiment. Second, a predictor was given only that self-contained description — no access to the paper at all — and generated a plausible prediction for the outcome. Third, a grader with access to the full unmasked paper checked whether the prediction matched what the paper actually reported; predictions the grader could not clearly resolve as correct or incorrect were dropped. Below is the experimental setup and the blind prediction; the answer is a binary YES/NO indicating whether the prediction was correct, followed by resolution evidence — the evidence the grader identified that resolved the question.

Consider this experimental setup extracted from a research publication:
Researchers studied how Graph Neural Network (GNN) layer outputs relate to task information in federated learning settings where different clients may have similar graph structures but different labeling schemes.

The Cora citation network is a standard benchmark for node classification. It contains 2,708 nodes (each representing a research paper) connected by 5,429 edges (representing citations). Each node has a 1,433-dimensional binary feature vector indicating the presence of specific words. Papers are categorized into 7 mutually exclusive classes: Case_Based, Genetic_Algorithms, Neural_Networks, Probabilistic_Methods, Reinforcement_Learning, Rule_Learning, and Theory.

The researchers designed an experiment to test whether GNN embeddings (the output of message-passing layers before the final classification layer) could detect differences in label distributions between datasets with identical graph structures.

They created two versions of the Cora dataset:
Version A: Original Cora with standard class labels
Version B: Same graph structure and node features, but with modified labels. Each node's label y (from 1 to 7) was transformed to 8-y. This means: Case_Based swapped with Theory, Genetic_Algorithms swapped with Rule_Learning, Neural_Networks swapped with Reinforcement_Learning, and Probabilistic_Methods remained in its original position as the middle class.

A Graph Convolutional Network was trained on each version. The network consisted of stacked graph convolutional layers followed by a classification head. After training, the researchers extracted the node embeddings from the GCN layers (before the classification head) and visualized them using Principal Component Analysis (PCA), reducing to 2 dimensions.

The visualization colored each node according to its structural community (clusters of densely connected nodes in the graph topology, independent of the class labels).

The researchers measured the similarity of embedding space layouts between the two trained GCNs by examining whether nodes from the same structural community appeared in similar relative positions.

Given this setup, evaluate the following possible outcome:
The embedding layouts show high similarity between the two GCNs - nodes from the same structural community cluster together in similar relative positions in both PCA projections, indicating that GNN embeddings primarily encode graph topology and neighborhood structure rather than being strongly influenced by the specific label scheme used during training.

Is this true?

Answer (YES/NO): YES